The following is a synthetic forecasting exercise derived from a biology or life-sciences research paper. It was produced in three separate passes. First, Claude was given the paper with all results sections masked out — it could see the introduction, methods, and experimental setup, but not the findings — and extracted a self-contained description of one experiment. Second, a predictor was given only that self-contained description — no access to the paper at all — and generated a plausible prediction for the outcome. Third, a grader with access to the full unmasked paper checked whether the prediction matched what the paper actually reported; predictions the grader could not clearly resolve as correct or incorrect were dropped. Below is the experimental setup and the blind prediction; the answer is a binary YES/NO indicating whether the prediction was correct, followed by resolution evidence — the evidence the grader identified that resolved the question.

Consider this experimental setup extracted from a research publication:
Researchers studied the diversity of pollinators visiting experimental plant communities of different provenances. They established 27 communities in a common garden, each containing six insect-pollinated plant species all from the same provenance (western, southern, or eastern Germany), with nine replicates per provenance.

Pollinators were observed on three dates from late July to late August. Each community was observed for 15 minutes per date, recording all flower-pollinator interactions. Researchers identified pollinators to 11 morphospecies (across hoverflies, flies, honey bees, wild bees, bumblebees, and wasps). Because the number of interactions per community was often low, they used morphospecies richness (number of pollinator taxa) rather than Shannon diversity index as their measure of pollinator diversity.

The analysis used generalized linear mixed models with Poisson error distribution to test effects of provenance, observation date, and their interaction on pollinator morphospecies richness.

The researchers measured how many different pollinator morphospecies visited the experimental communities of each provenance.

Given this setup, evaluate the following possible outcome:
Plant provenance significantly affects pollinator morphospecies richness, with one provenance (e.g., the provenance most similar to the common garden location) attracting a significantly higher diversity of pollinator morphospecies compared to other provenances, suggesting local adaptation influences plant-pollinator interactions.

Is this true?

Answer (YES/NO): NO